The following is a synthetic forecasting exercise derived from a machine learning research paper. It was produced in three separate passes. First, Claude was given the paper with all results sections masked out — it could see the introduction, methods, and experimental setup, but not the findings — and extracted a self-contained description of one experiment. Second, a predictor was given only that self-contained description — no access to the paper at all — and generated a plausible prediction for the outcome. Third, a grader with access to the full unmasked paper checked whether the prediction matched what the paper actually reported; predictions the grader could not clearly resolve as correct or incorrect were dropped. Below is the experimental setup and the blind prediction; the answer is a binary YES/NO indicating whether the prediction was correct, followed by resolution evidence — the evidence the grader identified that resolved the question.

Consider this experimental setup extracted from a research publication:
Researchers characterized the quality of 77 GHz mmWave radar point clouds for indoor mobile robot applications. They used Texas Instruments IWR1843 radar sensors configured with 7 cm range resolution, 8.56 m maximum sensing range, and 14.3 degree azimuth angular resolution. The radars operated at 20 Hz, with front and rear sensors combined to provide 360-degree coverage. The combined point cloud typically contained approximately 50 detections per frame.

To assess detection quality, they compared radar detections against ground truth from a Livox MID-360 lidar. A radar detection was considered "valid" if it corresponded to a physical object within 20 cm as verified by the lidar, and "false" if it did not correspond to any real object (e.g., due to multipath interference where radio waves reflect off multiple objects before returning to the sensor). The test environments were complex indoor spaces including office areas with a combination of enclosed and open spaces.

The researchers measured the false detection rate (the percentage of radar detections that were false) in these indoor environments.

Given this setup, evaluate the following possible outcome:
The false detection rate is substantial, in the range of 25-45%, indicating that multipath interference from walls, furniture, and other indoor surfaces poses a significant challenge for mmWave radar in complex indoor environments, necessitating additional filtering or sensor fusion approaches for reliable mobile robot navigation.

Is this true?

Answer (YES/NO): NO